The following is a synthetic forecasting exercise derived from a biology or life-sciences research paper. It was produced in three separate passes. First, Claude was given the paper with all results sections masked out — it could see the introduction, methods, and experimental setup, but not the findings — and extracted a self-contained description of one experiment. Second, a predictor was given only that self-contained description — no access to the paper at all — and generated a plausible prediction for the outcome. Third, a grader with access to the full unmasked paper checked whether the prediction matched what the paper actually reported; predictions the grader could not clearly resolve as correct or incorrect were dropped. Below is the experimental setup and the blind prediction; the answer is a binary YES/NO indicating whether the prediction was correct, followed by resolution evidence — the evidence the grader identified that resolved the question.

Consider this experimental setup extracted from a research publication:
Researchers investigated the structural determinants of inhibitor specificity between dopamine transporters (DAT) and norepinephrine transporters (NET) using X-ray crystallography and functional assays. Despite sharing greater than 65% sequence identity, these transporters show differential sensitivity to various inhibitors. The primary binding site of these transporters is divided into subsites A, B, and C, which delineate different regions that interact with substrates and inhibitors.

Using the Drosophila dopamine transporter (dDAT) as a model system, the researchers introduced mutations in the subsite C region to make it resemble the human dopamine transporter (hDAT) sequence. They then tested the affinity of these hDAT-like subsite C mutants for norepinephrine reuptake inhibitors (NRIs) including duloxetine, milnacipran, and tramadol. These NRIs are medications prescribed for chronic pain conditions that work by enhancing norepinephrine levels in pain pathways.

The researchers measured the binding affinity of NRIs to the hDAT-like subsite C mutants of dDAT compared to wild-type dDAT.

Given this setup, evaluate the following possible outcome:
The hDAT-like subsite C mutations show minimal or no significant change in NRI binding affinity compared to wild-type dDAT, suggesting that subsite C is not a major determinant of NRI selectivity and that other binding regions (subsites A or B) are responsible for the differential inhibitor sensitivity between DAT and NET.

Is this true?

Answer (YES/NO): NO